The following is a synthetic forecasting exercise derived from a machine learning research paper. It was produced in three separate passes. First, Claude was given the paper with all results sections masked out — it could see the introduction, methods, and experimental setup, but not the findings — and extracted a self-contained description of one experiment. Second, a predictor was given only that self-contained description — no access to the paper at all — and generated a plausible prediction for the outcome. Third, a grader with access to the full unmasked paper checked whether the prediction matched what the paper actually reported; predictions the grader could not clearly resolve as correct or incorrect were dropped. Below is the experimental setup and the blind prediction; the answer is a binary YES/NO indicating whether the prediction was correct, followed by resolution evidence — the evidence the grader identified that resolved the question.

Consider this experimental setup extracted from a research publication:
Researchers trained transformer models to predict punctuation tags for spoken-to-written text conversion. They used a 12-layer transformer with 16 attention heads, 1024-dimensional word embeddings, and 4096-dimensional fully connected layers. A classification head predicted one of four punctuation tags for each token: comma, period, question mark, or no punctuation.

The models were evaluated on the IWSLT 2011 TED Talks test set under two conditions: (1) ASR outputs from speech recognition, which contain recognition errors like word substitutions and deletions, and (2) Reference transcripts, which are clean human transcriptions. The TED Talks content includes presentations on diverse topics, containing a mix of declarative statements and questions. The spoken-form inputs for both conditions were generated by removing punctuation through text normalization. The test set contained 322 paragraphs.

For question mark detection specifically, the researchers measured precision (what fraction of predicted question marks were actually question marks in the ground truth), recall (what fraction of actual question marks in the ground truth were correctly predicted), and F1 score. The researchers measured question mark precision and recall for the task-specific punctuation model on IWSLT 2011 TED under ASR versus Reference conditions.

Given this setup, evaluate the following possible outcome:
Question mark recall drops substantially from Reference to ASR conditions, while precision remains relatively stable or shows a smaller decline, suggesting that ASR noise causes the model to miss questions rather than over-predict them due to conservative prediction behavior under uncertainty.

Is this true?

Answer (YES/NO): YES